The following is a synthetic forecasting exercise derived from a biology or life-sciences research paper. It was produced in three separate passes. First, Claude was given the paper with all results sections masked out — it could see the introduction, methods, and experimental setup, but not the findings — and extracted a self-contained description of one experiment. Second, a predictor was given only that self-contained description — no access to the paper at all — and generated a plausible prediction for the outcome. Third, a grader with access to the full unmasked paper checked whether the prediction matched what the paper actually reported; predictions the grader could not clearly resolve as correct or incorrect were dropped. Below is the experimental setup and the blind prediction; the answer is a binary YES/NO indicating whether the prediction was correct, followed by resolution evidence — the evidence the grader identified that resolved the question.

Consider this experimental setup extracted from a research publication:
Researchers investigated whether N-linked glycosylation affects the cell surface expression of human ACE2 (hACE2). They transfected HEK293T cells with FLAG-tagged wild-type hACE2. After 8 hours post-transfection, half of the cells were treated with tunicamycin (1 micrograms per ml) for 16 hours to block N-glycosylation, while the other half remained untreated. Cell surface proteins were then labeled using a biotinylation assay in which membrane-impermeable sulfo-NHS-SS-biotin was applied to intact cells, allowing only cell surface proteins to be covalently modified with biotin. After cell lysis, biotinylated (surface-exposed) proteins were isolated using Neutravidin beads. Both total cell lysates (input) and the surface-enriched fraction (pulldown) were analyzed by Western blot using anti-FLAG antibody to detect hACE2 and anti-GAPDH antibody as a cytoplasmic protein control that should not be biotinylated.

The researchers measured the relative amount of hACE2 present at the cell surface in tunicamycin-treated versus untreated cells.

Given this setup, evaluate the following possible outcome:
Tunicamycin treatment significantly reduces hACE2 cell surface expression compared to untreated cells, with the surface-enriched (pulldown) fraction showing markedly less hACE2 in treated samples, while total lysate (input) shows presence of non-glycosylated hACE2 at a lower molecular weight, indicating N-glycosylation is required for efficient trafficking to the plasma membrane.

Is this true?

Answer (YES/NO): YES